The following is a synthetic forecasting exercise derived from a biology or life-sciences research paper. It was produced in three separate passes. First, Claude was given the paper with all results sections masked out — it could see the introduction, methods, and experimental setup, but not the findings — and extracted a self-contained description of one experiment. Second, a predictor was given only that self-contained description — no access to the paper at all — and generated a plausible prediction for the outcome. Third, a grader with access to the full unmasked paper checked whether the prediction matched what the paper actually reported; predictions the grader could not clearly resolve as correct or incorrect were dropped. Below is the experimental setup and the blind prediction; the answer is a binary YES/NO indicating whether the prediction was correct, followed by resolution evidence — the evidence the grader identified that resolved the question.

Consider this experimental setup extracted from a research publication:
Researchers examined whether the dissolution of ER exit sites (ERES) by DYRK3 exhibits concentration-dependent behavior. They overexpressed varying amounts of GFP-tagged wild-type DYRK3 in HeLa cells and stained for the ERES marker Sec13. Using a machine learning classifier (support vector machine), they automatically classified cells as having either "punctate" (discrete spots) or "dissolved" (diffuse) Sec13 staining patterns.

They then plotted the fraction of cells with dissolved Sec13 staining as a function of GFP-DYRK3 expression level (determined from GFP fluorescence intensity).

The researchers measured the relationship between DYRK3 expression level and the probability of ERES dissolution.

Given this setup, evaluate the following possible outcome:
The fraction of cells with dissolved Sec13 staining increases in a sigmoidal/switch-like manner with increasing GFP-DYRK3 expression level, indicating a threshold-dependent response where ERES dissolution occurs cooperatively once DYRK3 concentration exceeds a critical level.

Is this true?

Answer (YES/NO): YES